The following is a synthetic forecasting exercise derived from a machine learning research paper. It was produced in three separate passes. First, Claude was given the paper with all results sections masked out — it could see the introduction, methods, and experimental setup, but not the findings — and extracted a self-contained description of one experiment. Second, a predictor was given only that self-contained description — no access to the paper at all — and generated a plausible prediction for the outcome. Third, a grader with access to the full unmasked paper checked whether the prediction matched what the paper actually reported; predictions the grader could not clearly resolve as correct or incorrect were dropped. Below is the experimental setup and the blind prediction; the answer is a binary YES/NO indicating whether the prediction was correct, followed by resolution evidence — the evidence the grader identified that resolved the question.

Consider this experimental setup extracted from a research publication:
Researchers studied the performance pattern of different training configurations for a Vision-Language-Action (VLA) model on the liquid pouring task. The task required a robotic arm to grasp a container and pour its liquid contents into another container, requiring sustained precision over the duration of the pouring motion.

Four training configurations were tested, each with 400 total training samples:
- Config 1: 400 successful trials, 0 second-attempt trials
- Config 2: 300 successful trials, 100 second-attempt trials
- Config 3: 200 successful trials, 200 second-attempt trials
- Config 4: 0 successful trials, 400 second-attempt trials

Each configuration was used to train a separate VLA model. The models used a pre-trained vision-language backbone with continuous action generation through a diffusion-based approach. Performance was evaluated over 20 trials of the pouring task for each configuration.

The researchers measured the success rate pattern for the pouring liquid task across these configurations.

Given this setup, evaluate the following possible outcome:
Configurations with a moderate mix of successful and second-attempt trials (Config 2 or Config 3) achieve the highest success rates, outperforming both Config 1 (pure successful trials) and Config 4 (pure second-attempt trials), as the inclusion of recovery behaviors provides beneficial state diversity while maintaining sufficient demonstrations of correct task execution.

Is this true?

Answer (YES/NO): NO